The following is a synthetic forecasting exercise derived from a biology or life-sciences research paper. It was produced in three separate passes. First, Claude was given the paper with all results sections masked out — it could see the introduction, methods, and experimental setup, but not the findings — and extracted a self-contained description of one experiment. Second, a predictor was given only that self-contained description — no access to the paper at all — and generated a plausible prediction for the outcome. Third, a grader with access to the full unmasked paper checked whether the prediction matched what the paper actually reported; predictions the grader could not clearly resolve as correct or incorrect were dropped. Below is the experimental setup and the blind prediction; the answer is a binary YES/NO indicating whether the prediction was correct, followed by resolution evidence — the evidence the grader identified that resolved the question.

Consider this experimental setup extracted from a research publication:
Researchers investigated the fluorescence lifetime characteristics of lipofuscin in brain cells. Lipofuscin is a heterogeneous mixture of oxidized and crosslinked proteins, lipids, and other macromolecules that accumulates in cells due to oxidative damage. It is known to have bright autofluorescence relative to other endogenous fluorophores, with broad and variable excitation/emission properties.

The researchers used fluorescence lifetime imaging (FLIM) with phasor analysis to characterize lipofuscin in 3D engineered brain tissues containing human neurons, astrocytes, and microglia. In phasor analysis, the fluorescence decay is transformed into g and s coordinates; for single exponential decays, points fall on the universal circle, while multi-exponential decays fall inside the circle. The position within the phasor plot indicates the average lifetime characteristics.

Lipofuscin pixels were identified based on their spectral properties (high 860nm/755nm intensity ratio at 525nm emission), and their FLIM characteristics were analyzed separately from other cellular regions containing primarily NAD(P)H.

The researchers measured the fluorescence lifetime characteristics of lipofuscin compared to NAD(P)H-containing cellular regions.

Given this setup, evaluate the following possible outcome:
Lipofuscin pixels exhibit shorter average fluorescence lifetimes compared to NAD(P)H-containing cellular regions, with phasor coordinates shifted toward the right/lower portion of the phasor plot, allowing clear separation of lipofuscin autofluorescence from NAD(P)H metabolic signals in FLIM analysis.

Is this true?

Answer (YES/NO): NO